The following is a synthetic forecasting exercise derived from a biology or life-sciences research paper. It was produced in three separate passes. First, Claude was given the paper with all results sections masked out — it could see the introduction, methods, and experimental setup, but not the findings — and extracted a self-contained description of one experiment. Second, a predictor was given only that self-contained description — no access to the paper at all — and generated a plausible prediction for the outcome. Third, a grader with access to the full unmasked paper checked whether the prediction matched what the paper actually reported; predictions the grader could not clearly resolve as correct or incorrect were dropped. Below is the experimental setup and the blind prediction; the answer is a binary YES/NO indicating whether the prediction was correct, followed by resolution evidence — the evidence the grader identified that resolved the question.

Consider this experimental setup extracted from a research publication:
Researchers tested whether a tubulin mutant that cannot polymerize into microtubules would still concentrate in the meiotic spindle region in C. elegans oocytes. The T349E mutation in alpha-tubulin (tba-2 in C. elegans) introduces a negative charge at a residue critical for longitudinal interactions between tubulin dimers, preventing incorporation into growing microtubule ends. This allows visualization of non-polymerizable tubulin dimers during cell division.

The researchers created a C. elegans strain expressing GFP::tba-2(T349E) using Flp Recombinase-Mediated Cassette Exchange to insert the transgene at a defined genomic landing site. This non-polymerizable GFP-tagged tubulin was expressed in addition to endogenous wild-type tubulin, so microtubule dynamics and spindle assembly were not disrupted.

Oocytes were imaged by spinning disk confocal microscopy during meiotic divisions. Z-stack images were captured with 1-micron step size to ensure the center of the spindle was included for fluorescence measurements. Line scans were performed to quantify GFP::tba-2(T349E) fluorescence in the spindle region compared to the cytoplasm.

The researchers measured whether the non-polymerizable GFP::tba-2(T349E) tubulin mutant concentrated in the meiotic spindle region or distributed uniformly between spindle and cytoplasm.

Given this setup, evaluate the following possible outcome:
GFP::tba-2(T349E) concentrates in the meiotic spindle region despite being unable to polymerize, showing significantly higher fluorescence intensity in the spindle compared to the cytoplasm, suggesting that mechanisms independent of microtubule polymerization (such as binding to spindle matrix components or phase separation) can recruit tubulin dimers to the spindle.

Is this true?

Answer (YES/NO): NO